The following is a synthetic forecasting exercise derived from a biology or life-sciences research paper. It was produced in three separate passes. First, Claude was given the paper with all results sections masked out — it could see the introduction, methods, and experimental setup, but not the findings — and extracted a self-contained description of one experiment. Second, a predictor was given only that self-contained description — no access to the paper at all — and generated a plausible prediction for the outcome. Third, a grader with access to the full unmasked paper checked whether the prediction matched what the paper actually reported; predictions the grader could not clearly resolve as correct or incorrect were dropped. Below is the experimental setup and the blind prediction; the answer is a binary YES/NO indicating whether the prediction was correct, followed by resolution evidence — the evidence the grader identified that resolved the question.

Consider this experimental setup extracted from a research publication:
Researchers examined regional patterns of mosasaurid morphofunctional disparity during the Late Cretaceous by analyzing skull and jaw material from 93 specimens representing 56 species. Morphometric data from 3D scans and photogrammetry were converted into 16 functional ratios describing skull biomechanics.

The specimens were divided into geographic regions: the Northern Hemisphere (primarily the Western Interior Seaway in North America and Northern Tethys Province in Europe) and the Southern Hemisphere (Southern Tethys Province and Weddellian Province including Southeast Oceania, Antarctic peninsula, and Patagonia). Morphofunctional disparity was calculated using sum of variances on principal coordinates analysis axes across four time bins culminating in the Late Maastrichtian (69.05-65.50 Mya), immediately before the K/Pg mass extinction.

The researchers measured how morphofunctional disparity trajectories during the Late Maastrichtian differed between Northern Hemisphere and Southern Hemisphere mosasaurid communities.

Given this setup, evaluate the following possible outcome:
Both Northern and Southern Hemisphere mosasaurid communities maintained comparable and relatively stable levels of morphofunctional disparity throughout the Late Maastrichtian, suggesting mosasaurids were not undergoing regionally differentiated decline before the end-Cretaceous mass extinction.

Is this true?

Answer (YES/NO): NO